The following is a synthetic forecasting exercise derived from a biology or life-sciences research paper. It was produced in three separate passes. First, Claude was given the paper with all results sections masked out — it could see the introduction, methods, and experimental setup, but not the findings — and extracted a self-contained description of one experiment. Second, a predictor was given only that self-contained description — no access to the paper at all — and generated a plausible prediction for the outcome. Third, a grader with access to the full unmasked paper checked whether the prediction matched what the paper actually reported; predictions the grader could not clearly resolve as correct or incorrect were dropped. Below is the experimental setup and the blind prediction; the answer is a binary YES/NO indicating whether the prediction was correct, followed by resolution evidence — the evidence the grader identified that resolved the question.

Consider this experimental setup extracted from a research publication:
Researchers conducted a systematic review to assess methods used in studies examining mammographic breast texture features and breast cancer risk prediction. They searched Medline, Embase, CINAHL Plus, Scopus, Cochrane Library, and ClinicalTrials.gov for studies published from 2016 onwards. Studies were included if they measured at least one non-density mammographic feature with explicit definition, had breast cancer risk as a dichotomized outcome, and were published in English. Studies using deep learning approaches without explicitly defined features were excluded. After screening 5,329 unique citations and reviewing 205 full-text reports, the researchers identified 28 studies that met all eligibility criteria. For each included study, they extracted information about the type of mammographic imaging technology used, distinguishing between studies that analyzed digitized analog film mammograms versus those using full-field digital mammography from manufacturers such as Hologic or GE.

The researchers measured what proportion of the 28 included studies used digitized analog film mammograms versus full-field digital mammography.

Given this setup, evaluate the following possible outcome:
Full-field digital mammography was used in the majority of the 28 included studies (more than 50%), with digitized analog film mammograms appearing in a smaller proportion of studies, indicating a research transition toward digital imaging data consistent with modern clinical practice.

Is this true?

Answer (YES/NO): YES